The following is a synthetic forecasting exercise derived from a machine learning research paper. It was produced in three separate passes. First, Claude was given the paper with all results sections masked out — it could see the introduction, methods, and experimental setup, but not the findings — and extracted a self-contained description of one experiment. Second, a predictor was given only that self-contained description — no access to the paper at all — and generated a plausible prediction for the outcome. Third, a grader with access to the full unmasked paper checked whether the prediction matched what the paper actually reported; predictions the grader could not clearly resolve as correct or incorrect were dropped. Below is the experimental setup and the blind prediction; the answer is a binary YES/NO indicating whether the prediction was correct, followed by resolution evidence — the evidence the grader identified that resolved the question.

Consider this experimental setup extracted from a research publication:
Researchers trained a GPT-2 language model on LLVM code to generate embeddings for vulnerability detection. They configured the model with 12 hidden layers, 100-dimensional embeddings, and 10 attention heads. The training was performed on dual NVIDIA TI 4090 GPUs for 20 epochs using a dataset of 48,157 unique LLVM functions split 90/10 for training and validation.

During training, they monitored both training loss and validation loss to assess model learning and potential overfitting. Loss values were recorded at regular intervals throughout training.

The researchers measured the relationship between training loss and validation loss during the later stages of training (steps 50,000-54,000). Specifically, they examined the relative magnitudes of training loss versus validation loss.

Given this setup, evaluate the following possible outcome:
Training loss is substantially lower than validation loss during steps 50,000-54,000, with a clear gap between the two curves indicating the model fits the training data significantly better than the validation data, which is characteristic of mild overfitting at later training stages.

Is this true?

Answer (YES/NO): NO